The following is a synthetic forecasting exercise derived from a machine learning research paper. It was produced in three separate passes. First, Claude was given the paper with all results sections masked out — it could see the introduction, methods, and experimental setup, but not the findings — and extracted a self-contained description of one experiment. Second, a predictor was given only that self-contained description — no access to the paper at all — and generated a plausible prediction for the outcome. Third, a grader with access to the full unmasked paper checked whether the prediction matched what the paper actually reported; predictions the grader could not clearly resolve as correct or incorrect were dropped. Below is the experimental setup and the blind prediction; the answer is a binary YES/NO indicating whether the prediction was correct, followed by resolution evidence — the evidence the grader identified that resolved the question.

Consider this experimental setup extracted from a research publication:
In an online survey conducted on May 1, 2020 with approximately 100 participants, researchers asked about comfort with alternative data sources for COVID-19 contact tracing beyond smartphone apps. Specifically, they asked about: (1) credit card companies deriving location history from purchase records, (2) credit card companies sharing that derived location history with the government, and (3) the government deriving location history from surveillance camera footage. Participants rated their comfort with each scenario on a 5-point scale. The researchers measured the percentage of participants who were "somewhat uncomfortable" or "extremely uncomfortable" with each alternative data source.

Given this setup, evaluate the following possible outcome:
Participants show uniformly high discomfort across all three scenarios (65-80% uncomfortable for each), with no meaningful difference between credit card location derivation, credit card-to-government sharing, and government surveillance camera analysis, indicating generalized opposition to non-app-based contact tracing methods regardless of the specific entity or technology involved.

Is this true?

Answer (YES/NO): NO